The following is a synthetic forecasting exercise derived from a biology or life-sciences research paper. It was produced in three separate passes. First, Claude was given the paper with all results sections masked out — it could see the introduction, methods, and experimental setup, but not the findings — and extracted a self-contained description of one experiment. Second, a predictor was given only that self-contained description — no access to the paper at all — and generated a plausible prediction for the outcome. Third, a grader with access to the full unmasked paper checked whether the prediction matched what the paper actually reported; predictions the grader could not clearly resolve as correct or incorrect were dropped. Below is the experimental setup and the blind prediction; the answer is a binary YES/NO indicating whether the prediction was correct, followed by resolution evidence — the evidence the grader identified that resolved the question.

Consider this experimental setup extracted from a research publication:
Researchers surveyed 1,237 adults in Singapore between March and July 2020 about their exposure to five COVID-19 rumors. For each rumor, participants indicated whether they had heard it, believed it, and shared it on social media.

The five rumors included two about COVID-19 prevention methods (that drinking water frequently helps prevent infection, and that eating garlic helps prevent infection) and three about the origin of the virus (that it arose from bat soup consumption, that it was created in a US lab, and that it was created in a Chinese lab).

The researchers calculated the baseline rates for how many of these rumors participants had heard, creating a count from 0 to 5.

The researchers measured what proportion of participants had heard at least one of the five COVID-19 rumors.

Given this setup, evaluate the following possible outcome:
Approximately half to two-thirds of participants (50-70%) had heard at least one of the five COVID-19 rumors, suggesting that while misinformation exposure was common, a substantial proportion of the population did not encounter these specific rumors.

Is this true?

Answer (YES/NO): NO